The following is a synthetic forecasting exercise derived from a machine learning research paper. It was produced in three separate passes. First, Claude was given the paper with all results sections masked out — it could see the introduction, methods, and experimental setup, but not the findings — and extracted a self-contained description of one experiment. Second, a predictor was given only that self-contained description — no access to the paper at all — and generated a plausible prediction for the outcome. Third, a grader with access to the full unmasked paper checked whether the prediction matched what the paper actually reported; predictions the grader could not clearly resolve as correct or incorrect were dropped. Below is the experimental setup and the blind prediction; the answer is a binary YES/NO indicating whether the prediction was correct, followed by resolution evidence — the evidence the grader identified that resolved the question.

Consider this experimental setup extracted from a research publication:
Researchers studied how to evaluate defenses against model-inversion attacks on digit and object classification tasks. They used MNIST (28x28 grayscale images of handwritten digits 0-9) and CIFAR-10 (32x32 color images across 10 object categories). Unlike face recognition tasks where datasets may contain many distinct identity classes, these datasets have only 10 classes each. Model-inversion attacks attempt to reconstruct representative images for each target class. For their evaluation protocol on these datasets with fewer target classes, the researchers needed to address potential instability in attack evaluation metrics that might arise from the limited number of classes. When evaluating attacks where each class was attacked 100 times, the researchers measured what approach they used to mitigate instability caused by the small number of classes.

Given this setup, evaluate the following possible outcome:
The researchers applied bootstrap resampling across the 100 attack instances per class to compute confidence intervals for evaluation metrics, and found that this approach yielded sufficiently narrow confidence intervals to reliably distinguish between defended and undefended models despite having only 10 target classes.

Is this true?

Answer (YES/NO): NO